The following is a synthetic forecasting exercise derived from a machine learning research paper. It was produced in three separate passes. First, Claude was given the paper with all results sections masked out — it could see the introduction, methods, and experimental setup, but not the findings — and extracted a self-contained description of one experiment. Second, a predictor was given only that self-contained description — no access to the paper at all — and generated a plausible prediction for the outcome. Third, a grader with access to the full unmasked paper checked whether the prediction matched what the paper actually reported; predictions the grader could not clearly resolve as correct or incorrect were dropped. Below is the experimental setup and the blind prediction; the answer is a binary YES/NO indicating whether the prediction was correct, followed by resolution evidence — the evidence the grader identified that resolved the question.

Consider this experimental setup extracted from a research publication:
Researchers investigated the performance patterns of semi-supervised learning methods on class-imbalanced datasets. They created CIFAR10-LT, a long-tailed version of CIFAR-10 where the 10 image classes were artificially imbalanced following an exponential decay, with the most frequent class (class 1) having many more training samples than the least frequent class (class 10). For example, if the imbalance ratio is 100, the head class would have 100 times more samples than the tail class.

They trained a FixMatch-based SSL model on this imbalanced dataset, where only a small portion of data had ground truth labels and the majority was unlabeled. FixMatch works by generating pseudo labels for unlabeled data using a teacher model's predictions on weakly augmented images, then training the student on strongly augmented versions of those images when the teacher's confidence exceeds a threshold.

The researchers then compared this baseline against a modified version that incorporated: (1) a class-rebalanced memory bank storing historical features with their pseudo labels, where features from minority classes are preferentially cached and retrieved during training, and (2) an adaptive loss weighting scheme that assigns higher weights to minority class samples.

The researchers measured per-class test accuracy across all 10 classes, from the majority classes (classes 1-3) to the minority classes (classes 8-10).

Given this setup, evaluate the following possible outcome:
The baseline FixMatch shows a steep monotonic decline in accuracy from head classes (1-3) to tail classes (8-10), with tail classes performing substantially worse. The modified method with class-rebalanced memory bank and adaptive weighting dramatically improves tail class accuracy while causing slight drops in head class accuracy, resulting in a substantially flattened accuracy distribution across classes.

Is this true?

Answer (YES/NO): NO